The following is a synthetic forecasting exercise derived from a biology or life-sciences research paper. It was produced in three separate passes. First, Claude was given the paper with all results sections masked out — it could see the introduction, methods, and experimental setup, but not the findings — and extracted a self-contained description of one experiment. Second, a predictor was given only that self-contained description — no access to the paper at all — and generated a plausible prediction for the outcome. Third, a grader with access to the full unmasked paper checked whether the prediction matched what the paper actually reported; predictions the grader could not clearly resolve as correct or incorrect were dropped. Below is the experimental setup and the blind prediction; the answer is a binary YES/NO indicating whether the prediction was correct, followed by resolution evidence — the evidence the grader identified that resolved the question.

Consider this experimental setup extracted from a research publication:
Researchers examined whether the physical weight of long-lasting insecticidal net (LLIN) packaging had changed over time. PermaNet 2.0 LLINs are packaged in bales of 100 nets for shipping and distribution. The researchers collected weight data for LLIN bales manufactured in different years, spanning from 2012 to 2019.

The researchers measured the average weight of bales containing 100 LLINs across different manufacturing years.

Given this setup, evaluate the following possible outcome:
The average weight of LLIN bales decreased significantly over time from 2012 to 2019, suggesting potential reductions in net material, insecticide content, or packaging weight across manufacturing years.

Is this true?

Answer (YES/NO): YES